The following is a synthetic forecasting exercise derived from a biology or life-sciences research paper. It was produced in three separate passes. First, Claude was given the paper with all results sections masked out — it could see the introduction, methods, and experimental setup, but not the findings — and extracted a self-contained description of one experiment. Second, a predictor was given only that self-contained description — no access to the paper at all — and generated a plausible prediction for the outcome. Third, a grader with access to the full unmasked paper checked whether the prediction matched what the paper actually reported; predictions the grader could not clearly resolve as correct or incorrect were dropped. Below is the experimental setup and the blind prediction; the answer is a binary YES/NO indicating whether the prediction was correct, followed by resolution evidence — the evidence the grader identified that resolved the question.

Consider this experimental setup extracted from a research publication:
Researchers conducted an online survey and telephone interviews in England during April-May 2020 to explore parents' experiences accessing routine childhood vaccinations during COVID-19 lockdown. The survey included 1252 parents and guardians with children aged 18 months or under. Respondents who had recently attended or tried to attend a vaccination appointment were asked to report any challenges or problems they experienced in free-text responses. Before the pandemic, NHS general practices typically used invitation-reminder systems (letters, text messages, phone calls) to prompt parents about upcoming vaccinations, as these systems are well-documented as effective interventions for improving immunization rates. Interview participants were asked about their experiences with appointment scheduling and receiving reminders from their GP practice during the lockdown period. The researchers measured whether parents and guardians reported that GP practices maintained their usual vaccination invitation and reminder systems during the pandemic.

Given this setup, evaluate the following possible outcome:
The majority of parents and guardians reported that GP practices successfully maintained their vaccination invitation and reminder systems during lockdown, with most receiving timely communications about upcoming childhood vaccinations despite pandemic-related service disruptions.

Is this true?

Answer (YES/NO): NO